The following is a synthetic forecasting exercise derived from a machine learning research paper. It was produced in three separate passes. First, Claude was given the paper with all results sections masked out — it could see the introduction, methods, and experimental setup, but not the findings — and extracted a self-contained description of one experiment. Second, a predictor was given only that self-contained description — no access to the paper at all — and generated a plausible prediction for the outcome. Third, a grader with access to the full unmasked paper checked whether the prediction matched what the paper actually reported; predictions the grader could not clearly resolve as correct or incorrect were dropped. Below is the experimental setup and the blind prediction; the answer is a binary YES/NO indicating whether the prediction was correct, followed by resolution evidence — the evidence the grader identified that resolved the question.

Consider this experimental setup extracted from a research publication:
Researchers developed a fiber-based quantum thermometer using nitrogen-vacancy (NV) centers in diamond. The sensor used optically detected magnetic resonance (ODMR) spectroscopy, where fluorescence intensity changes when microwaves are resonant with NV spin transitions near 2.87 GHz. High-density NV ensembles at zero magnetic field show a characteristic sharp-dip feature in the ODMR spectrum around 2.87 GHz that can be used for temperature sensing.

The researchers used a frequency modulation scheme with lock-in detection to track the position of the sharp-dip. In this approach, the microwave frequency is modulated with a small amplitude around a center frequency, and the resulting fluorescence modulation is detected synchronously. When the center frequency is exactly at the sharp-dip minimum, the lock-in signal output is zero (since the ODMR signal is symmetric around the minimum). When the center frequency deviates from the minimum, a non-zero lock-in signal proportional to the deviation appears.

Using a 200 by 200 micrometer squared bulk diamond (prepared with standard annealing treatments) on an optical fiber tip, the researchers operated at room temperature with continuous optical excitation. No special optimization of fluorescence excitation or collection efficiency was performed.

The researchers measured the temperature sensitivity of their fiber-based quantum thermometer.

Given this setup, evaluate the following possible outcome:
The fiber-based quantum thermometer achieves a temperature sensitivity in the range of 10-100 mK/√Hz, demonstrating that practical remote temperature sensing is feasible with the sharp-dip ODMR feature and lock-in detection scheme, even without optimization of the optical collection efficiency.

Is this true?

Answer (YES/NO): YES